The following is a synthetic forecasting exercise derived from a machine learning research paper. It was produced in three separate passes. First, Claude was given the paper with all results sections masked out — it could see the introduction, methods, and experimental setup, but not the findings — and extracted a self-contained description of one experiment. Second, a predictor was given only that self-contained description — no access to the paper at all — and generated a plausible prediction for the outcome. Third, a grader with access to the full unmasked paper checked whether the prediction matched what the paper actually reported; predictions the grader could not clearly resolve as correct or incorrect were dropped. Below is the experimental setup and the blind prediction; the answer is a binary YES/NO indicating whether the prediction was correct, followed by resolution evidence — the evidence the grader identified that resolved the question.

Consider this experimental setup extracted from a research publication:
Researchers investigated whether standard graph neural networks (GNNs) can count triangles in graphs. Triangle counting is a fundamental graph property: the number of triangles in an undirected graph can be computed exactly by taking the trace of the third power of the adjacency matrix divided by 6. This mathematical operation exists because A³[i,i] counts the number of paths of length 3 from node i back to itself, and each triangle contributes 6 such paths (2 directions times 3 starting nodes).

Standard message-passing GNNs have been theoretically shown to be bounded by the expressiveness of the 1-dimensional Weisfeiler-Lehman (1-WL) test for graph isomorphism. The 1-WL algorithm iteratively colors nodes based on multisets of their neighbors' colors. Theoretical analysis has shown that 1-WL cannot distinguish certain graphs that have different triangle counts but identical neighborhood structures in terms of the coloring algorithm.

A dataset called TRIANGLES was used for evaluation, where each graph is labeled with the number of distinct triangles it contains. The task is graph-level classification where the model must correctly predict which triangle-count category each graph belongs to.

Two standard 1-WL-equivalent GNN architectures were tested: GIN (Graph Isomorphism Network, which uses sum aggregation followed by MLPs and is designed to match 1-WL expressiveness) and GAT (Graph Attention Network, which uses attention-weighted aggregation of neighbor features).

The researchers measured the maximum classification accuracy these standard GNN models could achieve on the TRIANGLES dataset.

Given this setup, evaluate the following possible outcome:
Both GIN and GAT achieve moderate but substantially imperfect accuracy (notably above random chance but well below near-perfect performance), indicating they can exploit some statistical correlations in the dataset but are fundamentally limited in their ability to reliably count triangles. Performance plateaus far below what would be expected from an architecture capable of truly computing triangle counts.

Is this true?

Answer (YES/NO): YES